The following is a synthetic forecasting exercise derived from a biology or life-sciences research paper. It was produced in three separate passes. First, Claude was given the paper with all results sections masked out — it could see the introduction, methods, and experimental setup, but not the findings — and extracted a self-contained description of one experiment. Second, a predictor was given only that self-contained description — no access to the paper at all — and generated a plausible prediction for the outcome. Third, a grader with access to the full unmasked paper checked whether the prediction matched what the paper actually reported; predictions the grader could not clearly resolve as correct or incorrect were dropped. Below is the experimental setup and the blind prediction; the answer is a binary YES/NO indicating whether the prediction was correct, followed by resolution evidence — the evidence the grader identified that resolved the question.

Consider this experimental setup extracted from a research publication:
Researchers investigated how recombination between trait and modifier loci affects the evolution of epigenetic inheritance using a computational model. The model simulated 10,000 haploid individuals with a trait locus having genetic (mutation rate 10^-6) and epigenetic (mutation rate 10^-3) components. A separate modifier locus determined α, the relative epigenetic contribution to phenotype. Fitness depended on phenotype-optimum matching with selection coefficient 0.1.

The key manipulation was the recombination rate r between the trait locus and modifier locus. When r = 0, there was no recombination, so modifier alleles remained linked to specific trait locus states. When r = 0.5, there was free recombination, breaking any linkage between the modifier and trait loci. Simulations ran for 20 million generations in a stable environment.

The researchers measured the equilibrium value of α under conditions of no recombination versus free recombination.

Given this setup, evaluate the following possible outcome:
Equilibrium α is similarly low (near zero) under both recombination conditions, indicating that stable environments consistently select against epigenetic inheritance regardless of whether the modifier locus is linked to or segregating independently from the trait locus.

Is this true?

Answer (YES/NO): NO